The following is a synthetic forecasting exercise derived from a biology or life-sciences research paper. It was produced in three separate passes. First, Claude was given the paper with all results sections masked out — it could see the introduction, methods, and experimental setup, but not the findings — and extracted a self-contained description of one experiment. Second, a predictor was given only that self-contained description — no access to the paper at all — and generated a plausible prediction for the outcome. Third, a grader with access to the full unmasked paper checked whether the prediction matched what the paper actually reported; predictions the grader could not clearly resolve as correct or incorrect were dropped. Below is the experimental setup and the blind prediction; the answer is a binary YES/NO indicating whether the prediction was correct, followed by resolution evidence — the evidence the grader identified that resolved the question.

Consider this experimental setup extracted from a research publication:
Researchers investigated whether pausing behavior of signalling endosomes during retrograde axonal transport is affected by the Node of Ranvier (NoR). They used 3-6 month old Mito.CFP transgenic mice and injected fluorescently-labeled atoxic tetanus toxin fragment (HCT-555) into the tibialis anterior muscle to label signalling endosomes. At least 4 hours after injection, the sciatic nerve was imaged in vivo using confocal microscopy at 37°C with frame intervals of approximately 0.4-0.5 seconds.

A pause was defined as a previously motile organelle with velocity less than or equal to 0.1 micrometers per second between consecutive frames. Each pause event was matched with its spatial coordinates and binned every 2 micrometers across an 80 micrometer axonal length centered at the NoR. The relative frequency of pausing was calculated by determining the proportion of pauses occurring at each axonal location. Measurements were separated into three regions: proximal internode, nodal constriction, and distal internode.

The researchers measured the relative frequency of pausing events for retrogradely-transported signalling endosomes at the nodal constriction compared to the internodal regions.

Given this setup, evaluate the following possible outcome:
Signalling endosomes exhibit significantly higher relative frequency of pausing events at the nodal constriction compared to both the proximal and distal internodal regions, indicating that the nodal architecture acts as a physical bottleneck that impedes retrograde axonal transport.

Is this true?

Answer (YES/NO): YES